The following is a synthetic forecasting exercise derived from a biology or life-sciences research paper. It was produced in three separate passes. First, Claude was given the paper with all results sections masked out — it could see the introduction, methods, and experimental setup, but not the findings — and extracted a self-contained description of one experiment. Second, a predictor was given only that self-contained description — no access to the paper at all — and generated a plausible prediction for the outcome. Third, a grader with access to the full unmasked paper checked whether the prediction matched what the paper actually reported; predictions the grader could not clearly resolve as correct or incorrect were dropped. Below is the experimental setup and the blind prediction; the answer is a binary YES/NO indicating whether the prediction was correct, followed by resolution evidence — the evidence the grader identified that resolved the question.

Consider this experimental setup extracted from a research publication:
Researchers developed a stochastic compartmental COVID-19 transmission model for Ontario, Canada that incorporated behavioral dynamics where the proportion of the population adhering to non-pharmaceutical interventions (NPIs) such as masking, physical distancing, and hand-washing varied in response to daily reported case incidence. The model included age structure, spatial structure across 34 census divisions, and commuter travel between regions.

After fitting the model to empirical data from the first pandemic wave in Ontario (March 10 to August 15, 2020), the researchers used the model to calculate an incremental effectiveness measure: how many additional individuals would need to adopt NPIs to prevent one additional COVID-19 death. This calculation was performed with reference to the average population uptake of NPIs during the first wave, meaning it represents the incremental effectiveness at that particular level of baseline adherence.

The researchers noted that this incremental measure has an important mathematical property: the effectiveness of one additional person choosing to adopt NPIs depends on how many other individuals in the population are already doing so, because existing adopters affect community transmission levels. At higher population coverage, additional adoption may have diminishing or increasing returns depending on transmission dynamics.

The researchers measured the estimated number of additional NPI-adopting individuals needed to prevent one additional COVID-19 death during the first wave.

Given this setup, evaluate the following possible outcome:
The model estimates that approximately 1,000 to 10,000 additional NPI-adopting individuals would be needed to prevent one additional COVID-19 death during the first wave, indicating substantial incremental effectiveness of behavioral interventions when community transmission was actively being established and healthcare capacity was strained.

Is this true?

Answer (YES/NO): NO